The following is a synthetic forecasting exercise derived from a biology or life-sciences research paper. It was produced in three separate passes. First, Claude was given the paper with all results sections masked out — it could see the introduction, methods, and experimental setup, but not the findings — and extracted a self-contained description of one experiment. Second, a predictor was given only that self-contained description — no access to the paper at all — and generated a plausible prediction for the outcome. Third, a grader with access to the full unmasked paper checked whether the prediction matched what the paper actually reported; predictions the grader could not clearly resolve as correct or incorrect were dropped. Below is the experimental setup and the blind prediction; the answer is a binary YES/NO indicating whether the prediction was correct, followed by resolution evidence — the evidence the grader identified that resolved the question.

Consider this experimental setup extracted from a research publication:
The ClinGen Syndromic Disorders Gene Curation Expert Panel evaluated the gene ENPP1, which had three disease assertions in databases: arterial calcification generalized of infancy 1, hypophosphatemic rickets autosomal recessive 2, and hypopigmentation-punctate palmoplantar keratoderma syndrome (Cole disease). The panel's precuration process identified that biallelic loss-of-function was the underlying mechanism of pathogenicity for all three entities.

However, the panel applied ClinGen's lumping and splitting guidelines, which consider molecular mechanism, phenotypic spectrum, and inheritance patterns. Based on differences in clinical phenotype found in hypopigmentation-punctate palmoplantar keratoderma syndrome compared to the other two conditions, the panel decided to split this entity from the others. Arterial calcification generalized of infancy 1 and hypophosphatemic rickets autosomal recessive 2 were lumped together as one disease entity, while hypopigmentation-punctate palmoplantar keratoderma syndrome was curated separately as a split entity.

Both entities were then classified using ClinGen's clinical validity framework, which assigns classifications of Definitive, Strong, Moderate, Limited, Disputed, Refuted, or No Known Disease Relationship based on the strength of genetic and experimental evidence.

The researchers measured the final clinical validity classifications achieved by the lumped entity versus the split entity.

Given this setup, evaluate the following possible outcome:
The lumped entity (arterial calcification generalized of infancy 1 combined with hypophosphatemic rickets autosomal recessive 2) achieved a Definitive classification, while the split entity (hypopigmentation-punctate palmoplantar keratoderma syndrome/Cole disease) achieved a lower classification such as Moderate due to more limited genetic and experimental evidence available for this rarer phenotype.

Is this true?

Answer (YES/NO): NO